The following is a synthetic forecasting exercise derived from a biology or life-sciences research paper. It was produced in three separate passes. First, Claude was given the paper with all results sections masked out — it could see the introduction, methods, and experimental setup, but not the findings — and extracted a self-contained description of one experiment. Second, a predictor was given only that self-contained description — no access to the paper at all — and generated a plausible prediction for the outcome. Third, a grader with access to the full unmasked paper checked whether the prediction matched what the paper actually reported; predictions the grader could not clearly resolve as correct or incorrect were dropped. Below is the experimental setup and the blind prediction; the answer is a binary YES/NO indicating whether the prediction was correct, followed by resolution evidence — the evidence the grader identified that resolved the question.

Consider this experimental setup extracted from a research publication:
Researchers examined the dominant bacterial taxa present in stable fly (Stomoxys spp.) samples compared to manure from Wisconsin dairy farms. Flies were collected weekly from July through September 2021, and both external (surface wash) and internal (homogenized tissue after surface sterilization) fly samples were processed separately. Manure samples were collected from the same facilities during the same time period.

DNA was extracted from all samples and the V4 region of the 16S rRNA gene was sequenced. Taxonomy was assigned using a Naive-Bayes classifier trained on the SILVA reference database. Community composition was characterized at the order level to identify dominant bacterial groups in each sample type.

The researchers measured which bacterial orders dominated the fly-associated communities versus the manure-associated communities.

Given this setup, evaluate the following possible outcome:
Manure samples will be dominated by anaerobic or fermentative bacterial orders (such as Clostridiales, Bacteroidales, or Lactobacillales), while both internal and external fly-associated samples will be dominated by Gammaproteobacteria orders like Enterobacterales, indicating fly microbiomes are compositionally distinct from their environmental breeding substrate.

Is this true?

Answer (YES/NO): NO